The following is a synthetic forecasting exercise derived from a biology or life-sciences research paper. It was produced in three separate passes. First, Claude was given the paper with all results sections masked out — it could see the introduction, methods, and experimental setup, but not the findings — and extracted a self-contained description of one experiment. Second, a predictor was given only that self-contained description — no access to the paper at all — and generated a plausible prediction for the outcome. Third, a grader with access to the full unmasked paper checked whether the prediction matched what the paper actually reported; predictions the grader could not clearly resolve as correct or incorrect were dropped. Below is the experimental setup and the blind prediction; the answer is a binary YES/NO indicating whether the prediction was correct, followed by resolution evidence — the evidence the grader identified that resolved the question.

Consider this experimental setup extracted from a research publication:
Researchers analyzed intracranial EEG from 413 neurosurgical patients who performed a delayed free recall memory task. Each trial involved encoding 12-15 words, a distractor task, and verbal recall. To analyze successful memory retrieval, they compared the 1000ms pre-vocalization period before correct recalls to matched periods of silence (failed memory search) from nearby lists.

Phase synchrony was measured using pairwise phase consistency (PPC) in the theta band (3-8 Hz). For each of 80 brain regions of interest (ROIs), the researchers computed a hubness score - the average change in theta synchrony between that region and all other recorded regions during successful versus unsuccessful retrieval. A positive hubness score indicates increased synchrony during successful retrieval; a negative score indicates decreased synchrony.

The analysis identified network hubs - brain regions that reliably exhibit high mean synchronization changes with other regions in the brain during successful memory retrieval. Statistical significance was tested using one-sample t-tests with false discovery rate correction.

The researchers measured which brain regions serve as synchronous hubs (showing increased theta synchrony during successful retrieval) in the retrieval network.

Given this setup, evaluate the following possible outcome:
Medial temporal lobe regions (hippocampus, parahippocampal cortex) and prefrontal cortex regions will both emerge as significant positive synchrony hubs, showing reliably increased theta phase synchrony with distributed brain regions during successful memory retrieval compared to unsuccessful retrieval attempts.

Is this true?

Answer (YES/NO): YES